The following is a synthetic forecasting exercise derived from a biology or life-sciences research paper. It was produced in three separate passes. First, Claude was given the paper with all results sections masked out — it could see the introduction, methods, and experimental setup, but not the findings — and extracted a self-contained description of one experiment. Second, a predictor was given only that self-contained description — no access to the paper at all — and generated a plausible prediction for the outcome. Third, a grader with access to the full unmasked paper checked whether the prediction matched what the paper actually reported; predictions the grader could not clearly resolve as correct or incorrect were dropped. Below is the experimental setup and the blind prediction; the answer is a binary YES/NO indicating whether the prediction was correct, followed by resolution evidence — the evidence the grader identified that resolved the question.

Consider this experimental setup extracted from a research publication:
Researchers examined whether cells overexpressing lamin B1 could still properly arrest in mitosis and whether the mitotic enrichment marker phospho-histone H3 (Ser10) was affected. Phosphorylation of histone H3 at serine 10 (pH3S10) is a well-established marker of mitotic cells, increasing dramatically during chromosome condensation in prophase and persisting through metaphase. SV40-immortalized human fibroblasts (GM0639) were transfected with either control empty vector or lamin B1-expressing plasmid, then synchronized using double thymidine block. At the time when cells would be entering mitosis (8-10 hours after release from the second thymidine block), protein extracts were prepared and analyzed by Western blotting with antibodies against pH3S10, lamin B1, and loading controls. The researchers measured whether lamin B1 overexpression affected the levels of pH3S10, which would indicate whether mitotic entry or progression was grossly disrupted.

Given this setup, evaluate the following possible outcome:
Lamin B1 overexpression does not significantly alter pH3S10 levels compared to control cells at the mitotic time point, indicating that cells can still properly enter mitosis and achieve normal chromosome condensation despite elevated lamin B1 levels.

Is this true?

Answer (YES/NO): YES